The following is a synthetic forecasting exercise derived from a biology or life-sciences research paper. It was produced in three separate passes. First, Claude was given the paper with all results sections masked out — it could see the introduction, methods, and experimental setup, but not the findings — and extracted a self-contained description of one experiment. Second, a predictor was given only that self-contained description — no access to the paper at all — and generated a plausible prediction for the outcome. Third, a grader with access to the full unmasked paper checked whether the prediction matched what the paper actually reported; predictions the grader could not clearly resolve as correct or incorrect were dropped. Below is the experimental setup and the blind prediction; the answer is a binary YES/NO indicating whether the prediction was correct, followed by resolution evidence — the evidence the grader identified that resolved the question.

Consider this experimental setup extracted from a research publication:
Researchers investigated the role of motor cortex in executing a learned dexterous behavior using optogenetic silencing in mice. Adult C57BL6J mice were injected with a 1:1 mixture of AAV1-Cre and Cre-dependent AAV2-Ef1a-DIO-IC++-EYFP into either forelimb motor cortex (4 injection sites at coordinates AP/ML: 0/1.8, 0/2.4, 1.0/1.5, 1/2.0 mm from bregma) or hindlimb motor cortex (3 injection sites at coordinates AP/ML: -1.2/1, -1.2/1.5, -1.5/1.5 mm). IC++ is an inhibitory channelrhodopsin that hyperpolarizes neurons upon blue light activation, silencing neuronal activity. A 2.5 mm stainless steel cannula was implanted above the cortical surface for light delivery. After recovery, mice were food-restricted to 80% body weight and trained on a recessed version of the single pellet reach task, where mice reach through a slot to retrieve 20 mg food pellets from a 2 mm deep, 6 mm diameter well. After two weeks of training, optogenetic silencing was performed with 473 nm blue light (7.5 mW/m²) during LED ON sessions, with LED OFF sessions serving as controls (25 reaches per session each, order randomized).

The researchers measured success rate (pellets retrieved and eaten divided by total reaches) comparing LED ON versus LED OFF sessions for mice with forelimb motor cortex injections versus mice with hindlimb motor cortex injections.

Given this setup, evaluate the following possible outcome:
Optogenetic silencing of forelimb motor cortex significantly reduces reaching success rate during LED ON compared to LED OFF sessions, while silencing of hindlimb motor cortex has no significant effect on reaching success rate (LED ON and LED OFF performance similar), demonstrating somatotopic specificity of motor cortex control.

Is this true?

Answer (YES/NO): YES